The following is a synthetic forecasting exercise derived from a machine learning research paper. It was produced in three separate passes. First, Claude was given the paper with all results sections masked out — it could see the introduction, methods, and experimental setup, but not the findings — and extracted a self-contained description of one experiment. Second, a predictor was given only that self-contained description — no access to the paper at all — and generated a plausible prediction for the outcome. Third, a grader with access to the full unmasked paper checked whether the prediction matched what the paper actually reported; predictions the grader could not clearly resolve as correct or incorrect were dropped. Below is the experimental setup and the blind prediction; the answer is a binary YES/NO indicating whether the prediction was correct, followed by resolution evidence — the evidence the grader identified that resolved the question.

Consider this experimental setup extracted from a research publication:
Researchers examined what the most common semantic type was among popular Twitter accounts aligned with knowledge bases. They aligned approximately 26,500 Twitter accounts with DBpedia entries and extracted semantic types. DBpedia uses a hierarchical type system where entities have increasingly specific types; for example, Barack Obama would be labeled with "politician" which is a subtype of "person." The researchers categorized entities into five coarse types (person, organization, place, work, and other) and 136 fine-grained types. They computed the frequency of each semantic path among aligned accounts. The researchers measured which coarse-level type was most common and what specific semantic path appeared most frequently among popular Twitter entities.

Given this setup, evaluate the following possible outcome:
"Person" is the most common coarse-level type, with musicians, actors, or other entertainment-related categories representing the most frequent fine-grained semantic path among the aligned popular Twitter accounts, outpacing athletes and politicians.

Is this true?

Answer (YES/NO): YES